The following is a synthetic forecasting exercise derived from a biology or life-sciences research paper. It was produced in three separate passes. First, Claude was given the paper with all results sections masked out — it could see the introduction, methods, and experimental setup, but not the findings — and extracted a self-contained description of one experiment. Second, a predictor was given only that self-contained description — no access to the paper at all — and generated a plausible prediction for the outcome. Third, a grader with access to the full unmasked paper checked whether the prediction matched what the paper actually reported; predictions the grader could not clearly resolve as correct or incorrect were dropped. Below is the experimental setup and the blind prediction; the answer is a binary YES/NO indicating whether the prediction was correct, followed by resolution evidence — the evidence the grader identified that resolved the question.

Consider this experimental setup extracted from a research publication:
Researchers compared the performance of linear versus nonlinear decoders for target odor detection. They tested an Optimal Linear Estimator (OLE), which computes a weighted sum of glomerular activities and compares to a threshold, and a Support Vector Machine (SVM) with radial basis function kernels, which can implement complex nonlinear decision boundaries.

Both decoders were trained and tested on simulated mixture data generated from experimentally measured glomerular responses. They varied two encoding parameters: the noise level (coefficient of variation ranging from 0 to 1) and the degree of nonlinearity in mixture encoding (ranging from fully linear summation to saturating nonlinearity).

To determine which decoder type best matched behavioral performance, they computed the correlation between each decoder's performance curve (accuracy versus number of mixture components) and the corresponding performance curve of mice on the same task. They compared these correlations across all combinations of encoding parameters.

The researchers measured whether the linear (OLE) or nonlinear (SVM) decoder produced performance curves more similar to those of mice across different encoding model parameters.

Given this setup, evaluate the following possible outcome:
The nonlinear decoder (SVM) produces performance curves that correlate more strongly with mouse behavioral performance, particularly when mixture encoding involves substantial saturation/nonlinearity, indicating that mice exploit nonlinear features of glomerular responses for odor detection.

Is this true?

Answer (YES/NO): NO